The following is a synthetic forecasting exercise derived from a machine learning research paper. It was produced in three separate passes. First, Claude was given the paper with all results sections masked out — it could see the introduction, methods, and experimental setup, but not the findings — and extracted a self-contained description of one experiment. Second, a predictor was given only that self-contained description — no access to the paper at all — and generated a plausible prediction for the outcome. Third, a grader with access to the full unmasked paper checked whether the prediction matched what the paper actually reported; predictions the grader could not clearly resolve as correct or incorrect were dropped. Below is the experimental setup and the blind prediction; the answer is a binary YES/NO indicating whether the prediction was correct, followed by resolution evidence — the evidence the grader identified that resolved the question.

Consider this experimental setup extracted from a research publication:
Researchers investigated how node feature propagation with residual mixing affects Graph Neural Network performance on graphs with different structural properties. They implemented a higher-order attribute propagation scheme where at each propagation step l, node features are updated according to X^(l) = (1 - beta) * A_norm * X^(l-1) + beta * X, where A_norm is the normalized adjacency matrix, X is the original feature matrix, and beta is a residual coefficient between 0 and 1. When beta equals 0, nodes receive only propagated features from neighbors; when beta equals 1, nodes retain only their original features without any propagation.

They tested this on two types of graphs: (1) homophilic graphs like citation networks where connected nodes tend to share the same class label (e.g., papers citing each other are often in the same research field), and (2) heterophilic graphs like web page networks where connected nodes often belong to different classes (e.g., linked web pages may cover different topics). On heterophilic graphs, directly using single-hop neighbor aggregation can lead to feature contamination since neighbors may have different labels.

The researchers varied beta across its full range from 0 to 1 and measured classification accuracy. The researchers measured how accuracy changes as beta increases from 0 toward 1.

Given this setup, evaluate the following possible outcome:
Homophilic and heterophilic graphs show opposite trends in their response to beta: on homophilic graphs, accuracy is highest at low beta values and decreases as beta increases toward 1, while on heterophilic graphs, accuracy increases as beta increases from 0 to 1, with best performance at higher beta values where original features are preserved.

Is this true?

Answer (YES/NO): NO